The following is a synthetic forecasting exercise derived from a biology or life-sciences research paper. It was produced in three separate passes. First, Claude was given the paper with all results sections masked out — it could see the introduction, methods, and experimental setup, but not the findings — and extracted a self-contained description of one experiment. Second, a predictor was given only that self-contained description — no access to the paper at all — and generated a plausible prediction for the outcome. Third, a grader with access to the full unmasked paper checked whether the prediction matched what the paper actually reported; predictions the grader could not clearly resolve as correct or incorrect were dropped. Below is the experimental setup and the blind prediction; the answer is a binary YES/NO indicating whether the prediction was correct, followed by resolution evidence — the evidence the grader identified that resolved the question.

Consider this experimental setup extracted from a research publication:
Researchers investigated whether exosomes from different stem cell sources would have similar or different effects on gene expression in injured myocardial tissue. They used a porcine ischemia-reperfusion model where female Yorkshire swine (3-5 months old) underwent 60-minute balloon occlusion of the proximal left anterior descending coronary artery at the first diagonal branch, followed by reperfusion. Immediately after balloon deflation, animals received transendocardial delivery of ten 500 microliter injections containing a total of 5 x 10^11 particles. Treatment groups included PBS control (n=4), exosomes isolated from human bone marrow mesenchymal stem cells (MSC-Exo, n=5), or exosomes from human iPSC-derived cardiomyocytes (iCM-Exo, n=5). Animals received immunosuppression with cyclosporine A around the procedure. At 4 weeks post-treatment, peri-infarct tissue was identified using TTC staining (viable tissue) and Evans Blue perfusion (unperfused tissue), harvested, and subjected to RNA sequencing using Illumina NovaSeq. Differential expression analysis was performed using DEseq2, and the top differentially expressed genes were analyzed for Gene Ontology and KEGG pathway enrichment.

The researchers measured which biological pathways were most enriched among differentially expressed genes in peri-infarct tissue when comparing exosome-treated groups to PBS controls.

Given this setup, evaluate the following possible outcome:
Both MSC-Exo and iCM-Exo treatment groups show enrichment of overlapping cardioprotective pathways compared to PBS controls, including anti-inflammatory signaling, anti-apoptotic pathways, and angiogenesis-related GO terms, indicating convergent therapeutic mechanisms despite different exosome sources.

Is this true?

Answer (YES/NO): NO